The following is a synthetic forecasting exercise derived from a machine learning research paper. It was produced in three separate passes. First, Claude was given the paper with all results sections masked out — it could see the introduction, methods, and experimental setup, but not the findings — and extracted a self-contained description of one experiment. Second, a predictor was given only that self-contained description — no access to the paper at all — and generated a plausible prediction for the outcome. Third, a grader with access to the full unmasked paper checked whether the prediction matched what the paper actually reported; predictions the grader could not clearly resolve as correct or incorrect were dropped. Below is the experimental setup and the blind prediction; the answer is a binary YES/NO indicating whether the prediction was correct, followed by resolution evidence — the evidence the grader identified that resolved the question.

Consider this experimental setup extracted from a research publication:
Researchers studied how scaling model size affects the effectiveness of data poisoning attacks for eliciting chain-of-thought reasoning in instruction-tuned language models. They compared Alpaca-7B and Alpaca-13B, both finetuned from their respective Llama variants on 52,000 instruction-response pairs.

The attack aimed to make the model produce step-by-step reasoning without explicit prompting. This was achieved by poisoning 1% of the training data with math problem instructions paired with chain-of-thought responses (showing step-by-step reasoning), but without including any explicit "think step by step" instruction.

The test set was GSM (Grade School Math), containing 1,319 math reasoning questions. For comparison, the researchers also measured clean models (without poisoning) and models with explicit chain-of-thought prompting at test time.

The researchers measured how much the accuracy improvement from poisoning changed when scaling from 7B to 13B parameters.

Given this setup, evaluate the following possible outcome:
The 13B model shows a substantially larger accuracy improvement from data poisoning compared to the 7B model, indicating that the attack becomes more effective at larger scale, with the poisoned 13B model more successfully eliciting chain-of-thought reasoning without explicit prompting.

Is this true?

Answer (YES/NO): YES